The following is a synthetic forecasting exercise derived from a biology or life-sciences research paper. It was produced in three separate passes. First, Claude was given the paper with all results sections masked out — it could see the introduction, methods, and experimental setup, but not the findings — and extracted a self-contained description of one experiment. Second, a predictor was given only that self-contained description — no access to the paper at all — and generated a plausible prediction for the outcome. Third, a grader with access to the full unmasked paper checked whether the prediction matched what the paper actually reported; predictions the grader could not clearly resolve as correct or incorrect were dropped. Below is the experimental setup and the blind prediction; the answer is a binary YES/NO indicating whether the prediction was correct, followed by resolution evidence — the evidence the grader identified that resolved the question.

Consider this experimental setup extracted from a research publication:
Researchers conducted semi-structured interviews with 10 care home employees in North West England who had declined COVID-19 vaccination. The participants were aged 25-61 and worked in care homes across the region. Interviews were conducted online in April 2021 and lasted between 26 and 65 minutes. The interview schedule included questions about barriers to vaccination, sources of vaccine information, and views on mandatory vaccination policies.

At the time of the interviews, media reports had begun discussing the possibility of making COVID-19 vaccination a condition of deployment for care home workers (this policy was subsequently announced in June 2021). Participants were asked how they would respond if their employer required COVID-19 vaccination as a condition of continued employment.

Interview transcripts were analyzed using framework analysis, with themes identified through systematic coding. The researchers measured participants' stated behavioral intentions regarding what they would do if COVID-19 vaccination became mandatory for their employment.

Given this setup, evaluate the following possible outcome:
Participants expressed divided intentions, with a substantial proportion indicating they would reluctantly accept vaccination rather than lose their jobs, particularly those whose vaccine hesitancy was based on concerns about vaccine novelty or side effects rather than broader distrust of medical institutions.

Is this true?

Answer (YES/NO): NO